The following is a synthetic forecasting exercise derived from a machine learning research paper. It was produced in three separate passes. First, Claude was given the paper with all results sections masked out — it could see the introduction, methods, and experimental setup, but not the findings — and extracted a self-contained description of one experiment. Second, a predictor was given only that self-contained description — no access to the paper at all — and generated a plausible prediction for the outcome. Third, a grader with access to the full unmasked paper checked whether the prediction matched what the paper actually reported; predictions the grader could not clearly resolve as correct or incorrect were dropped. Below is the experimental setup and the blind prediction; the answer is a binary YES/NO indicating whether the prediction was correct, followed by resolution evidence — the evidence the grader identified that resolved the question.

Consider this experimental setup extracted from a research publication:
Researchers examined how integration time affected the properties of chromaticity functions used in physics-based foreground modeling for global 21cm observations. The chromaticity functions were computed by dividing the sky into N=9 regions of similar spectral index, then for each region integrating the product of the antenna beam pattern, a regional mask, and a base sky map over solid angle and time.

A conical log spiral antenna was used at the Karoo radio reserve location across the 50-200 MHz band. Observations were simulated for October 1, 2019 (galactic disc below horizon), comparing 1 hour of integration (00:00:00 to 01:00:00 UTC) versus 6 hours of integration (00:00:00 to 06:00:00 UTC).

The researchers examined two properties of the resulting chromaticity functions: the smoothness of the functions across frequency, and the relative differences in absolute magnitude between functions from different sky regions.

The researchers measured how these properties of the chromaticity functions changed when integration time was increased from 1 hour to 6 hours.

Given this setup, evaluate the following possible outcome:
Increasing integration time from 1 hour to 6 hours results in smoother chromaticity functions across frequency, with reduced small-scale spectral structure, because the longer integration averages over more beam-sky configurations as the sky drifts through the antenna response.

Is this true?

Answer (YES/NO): YES